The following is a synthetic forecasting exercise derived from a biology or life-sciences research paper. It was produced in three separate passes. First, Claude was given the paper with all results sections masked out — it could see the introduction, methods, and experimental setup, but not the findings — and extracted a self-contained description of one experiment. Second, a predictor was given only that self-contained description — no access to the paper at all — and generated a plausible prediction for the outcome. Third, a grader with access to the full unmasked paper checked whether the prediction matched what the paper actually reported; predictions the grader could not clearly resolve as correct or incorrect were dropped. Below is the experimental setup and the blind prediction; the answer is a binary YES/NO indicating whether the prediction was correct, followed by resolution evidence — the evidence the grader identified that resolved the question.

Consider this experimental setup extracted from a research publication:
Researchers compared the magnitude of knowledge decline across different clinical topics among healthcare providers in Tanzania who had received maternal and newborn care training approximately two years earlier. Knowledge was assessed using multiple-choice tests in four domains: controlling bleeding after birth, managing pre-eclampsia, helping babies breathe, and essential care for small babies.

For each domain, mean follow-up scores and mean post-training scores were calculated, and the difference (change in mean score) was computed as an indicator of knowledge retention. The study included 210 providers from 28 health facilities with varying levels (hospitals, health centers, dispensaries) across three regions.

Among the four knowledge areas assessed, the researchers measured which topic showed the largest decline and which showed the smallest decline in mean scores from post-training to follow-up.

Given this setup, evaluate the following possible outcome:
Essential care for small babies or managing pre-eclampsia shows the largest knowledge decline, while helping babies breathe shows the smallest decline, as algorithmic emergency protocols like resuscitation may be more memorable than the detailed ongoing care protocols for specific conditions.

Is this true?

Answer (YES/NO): YES